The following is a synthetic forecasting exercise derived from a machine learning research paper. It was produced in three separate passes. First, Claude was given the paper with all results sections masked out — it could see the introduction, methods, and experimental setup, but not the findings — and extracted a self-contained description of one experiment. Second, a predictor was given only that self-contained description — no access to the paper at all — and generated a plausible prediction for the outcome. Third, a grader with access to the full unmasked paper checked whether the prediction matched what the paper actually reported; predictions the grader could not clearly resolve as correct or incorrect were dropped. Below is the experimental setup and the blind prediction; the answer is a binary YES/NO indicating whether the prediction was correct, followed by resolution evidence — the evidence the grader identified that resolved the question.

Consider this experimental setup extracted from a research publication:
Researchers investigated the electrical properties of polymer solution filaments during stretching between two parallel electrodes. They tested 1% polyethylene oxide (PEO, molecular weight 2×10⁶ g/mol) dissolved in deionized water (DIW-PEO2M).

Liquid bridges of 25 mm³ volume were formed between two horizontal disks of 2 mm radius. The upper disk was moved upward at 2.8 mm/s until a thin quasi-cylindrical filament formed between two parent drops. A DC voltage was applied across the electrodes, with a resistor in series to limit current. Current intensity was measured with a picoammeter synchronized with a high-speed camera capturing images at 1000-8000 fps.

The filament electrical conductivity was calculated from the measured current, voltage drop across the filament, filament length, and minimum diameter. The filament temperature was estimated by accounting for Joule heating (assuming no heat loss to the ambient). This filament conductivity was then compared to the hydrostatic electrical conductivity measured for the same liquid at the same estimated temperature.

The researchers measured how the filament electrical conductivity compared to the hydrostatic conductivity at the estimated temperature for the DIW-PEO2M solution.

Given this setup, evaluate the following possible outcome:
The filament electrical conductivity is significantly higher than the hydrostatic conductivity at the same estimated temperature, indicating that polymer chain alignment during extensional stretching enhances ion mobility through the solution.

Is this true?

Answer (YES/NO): NO